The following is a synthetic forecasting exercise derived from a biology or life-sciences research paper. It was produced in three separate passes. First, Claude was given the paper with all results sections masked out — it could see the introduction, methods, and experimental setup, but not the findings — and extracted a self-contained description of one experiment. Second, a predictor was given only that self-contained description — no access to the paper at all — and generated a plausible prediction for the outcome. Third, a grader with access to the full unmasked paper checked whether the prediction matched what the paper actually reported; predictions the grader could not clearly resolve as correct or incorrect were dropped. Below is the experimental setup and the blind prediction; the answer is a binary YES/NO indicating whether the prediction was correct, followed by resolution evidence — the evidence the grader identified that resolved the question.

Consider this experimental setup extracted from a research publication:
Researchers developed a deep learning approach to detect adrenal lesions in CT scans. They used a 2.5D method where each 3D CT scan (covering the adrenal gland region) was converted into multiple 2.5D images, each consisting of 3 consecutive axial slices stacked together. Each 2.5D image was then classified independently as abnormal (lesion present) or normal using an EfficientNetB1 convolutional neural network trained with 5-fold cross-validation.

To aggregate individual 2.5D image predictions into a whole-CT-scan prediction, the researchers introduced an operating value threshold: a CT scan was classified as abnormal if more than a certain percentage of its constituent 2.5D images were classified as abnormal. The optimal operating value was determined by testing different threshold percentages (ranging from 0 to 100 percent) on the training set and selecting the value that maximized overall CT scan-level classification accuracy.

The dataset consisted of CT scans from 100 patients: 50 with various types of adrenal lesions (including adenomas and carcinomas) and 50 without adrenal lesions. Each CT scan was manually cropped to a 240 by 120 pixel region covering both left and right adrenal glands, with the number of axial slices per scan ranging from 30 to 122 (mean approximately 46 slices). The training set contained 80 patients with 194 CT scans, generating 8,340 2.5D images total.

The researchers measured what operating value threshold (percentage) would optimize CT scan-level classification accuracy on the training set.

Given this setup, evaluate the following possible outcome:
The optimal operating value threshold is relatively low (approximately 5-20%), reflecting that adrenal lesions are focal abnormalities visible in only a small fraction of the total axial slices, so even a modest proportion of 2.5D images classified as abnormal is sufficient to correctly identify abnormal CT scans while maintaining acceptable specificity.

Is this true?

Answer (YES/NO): NO